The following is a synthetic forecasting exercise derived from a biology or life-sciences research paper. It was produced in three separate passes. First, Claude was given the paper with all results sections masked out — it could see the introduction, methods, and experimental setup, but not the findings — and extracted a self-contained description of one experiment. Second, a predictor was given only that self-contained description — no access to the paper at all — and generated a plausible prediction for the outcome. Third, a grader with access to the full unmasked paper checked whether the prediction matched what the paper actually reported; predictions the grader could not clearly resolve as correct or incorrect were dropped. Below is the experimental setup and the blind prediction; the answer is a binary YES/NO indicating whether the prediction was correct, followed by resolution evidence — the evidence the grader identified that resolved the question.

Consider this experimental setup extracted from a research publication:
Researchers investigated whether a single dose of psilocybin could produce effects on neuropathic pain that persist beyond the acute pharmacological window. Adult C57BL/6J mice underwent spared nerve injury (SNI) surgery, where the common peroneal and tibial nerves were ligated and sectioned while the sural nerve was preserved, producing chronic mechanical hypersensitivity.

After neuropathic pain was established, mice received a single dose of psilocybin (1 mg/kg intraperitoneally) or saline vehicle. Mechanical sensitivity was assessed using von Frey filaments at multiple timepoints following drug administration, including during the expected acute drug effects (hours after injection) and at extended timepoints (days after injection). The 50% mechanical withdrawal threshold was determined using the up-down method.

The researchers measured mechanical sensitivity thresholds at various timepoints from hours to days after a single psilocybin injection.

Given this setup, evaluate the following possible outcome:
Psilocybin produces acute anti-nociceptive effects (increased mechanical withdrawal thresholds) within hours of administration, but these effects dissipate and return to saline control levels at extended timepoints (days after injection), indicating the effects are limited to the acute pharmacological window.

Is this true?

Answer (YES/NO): NO